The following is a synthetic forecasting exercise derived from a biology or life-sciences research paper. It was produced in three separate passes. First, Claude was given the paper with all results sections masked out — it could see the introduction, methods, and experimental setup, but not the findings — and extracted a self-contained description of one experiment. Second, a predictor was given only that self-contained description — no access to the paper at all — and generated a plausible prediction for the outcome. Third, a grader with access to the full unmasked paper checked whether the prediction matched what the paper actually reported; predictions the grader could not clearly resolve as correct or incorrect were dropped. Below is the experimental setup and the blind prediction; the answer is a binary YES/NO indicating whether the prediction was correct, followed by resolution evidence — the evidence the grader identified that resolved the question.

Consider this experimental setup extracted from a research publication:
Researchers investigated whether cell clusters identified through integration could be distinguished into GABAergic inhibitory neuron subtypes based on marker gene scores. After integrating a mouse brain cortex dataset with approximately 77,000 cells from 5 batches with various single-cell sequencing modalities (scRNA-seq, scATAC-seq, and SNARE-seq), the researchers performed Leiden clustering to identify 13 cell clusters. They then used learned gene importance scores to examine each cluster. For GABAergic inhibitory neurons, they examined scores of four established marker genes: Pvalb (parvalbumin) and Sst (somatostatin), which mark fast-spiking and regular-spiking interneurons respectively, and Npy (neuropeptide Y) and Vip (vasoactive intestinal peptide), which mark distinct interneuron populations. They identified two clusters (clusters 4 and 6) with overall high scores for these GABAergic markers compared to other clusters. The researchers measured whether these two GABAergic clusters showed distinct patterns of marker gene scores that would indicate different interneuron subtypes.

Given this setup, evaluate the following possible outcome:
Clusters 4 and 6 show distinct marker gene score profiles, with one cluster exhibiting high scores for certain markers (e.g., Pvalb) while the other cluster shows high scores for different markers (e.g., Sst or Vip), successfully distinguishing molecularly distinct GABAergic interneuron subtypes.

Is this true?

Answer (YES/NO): YES